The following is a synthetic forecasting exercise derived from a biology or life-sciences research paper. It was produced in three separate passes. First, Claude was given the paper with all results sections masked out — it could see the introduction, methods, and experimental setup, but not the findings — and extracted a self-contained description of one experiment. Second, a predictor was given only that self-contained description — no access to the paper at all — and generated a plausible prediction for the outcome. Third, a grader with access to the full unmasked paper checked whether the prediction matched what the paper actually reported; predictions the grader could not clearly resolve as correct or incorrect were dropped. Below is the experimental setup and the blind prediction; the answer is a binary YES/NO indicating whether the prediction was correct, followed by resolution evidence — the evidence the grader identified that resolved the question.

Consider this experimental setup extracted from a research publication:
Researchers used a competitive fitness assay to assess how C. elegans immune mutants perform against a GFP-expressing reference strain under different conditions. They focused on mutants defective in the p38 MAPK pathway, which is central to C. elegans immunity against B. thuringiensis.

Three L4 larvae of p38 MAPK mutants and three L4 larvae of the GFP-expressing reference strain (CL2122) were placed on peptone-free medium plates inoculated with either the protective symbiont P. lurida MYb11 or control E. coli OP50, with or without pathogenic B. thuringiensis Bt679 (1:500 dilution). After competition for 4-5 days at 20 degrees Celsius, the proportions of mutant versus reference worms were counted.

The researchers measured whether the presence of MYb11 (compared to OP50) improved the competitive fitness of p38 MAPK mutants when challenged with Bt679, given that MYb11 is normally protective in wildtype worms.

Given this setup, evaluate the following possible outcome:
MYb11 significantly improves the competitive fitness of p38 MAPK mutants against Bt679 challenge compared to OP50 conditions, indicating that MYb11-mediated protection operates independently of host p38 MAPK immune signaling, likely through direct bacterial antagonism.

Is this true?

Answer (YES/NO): NO